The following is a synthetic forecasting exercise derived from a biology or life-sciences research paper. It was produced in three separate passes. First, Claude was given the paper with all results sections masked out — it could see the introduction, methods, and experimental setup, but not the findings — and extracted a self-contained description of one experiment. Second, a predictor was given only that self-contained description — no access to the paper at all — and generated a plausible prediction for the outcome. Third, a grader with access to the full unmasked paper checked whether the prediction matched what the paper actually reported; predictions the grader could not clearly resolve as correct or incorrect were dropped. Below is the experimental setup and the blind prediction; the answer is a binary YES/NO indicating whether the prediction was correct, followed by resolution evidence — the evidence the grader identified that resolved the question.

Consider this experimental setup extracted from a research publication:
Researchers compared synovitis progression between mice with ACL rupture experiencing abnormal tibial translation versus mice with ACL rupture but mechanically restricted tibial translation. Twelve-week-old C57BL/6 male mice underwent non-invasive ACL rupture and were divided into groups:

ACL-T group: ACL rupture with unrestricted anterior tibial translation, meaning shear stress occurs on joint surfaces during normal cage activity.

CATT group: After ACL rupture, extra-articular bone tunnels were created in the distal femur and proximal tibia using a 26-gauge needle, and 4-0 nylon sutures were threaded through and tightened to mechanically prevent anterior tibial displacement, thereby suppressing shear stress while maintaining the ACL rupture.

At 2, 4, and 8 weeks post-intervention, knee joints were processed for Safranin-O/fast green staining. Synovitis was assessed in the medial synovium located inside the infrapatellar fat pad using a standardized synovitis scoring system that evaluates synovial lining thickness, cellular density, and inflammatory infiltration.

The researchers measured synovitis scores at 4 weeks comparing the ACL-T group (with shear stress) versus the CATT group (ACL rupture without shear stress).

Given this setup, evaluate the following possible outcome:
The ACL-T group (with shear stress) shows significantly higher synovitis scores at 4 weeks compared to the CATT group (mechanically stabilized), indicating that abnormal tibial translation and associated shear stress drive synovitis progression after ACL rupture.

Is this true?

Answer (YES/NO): NO